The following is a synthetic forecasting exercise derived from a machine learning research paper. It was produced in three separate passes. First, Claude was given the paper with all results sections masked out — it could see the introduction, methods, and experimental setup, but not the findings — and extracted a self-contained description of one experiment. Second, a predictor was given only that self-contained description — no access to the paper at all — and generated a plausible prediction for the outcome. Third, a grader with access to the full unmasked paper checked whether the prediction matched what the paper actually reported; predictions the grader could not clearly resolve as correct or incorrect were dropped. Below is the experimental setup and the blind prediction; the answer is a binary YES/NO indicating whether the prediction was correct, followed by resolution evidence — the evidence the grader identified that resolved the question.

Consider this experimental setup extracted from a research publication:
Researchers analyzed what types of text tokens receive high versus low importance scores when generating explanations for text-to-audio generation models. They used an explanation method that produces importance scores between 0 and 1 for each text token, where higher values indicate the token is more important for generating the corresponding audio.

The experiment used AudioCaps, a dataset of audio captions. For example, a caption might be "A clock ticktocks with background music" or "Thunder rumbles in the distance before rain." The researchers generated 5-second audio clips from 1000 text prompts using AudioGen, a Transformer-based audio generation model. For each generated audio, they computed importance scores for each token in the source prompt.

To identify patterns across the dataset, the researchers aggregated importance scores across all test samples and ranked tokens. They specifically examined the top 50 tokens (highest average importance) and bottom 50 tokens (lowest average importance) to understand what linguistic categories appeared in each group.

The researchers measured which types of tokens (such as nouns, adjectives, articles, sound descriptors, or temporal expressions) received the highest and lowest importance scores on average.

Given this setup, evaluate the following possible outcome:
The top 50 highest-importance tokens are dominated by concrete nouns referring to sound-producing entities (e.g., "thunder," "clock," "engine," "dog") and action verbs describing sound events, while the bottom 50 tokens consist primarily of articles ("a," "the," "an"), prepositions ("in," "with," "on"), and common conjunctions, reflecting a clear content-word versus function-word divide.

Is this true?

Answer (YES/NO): NO